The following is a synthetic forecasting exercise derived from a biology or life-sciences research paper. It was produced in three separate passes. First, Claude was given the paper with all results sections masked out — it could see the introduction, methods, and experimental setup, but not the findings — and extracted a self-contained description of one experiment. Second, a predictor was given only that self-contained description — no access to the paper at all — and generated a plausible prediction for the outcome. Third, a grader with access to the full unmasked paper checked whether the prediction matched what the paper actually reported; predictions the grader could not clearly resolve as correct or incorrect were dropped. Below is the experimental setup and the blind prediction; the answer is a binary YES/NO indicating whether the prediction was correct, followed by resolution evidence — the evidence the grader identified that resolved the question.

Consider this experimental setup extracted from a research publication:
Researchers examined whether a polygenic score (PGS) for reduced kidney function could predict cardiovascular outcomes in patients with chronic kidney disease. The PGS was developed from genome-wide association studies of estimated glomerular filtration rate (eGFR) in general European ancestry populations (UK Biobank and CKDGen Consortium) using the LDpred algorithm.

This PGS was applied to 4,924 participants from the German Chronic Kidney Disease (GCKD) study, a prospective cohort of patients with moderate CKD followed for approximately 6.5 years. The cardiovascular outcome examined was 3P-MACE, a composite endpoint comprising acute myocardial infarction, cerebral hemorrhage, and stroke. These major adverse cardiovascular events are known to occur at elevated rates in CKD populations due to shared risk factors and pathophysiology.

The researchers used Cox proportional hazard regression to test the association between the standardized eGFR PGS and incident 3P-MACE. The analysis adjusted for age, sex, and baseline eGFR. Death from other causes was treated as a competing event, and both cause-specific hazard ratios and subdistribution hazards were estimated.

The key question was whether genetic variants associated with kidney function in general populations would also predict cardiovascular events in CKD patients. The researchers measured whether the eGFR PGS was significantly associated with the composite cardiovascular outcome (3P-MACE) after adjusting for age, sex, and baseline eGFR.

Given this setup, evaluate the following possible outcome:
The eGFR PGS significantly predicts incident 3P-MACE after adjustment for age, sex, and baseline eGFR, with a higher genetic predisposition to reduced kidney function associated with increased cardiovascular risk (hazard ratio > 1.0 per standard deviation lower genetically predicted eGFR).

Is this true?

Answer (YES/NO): YES